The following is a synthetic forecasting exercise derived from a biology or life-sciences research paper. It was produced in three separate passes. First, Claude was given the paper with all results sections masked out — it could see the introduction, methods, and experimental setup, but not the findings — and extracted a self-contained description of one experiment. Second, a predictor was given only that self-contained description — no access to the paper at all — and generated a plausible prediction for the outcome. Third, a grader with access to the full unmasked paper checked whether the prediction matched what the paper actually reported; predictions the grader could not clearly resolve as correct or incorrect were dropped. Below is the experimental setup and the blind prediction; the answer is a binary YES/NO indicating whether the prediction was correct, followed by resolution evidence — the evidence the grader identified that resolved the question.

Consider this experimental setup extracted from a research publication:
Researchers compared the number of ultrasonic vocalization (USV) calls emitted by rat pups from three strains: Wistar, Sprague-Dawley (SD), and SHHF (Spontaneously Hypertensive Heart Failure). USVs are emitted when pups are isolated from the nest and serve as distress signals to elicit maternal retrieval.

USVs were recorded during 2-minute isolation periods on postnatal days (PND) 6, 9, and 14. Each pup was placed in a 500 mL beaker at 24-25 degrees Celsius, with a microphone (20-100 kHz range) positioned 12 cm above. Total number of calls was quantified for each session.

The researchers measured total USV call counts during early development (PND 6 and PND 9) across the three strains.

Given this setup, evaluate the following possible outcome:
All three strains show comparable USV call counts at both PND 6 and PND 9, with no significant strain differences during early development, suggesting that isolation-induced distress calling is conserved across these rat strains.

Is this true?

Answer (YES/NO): NO